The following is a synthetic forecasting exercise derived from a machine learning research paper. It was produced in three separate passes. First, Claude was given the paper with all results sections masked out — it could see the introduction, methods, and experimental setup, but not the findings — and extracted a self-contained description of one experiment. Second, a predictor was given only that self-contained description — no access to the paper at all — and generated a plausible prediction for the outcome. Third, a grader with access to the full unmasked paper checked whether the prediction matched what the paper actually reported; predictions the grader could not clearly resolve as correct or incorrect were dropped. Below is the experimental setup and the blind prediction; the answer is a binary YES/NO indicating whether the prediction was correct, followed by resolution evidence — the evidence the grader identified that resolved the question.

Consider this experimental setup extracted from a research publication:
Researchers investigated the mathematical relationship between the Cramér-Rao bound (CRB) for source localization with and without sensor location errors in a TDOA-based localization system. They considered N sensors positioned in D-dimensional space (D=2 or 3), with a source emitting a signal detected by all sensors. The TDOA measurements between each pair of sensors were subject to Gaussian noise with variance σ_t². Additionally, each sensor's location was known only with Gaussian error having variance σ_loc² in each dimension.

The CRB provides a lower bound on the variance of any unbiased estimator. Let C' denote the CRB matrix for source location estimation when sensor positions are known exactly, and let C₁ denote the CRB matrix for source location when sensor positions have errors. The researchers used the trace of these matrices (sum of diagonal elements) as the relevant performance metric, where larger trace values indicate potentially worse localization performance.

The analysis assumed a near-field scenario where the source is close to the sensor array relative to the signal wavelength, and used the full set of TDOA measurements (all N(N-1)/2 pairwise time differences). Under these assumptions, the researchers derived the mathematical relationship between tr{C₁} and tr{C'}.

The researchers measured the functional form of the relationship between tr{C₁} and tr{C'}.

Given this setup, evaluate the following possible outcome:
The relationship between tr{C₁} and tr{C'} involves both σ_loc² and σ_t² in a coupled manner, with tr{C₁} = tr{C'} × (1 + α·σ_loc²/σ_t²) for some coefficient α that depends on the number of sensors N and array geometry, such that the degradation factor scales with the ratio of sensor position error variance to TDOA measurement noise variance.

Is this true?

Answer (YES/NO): NO